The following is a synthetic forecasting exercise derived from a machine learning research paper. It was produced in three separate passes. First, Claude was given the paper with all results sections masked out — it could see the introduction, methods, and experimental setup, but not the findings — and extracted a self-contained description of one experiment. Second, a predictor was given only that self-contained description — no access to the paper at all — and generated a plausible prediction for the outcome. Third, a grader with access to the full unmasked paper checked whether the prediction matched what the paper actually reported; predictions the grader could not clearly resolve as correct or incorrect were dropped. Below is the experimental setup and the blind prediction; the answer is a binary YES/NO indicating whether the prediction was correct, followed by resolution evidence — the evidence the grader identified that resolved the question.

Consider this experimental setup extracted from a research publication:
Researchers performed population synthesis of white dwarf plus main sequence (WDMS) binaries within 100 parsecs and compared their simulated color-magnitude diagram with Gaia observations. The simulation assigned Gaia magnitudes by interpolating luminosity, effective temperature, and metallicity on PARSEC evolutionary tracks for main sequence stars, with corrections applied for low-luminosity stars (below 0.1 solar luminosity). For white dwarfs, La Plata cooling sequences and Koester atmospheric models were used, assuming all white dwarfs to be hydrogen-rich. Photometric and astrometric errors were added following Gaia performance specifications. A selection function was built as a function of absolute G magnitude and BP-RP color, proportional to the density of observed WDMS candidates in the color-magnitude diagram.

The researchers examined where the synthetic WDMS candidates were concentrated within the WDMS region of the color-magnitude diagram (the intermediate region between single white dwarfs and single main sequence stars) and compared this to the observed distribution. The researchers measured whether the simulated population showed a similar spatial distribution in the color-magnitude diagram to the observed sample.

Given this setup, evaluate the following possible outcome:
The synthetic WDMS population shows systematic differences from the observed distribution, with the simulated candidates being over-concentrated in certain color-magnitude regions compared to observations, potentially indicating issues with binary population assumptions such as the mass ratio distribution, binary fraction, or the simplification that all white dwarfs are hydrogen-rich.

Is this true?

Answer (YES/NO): NO